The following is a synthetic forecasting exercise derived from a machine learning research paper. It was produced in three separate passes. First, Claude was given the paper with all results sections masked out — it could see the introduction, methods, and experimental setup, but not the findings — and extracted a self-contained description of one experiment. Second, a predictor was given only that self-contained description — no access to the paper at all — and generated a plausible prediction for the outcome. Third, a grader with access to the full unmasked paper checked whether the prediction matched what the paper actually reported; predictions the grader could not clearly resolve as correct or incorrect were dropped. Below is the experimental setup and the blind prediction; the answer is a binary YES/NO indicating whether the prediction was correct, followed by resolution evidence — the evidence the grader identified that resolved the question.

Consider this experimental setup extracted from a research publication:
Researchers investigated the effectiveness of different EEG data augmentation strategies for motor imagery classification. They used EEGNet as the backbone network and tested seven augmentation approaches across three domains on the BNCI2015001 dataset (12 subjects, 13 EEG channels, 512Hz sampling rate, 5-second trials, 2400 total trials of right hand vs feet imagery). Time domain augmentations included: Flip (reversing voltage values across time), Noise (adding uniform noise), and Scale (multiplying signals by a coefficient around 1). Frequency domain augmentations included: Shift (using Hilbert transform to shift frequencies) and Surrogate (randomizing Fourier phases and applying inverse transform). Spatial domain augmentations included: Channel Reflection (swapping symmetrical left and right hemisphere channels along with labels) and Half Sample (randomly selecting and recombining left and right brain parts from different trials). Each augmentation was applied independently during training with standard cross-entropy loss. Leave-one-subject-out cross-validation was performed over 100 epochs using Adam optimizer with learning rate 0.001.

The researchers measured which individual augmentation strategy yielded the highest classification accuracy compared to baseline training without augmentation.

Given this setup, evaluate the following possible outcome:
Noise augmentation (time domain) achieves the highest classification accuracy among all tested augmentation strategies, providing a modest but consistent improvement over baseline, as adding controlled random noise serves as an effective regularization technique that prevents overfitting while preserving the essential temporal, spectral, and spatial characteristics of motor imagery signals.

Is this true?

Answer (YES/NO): NO